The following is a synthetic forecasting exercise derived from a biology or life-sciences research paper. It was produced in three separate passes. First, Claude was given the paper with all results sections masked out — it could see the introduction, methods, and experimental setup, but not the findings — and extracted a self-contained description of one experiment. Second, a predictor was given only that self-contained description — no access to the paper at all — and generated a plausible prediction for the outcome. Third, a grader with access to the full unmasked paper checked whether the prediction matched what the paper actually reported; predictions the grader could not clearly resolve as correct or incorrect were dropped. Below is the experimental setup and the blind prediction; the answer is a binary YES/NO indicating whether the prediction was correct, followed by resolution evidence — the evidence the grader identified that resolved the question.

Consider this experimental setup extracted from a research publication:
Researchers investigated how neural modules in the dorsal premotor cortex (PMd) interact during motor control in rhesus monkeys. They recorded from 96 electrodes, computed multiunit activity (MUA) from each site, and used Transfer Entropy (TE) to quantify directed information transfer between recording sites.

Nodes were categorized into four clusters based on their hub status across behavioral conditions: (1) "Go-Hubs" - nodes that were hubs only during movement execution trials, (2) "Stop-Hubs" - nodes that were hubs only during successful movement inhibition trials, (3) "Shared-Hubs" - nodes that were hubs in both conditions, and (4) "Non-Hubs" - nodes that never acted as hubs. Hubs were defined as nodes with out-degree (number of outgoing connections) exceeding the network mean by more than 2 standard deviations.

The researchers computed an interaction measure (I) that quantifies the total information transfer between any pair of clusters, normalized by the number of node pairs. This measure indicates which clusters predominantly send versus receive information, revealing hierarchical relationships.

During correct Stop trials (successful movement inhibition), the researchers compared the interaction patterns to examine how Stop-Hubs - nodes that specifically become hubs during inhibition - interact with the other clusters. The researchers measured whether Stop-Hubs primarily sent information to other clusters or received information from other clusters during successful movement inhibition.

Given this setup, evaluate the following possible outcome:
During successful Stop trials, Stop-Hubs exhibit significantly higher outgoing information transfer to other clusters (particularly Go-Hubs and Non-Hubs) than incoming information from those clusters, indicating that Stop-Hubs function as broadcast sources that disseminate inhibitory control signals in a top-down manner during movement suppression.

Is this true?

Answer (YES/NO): NO